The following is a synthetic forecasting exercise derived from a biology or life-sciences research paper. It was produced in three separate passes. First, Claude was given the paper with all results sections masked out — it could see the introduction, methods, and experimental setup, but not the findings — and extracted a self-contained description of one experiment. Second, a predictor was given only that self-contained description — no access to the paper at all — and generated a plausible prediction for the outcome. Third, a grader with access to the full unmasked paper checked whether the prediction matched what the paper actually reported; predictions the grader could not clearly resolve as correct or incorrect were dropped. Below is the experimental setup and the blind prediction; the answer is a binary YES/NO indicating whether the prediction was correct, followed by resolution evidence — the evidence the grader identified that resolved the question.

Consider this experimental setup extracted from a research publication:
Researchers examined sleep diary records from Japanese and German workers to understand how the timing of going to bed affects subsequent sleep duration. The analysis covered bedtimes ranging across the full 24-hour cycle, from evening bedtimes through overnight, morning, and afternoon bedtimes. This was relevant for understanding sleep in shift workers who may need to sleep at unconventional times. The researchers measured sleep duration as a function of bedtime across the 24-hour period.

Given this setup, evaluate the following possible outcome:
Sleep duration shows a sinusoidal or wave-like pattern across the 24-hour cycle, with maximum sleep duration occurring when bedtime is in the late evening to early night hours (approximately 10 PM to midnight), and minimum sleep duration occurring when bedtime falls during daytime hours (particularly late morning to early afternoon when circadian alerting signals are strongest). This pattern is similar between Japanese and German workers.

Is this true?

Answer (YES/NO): NO